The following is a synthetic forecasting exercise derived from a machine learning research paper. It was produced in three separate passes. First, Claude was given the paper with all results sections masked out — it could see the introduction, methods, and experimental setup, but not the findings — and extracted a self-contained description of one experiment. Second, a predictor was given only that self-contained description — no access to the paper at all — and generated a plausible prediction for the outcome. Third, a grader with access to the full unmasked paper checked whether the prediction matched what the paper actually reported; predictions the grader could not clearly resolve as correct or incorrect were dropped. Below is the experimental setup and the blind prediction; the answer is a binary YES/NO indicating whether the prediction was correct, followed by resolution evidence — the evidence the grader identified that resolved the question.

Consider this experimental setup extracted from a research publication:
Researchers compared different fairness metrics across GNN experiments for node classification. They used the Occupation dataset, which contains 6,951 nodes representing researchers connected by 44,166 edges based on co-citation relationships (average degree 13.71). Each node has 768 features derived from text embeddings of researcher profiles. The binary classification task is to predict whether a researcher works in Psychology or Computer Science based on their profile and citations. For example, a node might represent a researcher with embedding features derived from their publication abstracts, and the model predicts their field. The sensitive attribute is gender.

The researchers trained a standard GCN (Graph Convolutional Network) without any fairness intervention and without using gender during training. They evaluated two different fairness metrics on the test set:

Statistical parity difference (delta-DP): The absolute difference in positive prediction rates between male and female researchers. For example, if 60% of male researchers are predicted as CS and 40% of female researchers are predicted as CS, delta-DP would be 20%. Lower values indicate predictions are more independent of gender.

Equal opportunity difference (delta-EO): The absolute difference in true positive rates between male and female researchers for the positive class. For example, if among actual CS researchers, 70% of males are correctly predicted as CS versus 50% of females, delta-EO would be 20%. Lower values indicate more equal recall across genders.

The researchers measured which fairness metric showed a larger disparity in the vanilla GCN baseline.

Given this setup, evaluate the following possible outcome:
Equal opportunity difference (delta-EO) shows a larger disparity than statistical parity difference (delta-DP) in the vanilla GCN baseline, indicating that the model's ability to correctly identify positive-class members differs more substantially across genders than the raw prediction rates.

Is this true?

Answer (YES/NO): NO